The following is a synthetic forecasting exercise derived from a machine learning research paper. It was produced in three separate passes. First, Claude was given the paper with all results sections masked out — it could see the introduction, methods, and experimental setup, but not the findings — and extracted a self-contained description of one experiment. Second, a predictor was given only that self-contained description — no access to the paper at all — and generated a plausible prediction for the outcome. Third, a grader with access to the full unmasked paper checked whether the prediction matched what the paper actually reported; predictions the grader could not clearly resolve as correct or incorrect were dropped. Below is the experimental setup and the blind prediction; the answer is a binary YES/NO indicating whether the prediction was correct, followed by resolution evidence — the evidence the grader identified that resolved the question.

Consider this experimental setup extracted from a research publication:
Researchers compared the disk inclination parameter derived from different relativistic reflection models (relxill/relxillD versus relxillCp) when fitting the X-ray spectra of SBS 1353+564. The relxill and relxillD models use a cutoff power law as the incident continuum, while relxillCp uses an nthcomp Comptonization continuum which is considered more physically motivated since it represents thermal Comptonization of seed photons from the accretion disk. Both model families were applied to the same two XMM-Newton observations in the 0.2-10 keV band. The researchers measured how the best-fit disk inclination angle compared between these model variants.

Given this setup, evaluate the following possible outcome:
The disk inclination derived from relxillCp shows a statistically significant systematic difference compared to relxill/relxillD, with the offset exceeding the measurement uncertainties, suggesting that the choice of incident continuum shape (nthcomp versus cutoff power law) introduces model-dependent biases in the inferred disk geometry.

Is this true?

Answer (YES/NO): YES